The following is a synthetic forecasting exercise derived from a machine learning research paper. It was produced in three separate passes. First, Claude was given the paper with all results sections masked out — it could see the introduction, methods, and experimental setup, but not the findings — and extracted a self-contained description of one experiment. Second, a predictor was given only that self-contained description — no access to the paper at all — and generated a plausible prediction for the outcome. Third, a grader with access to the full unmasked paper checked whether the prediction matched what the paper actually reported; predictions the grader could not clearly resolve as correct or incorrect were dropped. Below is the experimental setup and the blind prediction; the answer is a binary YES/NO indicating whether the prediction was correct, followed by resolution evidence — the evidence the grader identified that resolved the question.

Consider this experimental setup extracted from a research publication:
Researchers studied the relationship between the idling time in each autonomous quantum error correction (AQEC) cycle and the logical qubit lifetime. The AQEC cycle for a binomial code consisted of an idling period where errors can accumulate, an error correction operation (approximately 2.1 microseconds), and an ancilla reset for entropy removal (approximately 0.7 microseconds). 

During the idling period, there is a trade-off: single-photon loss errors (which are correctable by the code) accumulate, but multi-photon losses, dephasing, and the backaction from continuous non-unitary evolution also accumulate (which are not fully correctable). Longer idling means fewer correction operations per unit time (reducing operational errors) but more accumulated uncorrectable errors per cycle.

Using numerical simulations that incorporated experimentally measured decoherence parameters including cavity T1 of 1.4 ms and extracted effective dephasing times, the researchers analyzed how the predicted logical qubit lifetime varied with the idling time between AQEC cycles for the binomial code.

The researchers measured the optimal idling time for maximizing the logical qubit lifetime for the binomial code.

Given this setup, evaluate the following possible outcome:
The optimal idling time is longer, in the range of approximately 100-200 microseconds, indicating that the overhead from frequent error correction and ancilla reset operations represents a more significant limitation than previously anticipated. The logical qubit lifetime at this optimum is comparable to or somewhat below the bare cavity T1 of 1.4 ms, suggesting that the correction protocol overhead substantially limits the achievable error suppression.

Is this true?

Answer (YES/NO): NO